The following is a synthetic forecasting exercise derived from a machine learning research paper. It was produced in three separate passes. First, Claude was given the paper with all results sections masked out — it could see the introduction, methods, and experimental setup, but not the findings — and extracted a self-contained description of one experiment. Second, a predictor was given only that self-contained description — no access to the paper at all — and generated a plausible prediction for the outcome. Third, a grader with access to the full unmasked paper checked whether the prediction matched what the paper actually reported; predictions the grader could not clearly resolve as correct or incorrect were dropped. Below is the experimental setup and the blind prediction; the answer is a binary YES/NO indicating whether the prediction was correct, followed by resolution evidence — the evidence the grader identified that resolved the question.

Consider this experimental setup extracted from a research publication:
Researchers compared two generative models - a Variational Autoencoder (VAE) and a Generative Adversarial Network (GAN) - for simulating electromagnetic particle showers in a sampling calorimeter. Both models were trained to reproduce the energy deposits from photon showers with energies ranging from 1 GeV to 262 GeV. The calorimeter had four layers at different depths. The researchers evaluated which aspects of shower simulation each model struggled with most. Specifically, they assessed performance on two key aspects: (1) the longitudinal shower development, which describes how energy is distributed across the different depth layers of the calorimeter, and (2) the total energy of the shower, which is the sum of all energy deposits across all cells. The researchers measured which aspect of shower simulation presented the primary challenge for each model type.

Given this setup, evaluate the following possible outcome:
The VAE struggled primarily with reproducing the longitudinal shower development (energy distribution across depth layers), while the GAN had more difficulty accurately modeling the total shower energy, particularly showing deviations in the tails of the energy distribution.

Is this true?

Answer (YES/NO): NO